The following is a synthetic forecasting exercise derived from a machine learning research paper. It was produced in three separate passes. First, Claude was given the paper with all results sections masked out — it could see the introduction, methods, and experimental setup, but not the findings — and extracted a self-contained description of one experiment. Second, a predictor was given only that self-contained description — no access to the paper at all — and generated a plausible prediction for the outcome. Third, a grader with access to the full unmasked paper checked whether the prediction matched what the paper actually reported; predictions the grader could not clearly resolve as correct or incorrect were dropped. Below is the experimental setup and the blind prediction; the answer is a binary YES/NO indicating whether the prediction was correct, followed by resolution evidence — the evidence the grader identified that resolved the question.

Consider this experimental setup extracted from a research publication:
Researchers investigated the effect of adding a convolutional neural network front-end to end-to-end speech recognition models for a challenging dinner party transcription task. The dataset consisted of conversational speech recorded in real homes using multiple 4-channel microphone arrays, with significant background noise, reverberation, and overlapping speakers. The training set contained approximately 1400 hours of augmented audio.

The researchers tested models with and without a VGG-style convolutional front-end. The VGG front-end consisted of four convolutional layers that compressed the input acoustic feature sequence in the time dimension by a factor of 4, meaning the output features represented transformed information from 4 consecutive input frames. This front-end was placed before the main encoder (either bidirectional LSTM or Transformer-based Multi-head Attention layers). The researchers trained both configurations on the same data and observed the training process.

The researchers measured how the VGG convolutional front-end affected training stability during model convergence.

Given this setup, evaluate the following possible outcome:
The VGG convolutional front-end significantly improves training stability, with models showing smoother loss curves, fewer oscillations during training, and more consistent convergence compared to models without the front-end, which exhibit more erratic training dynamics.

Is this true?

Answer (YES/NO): NO